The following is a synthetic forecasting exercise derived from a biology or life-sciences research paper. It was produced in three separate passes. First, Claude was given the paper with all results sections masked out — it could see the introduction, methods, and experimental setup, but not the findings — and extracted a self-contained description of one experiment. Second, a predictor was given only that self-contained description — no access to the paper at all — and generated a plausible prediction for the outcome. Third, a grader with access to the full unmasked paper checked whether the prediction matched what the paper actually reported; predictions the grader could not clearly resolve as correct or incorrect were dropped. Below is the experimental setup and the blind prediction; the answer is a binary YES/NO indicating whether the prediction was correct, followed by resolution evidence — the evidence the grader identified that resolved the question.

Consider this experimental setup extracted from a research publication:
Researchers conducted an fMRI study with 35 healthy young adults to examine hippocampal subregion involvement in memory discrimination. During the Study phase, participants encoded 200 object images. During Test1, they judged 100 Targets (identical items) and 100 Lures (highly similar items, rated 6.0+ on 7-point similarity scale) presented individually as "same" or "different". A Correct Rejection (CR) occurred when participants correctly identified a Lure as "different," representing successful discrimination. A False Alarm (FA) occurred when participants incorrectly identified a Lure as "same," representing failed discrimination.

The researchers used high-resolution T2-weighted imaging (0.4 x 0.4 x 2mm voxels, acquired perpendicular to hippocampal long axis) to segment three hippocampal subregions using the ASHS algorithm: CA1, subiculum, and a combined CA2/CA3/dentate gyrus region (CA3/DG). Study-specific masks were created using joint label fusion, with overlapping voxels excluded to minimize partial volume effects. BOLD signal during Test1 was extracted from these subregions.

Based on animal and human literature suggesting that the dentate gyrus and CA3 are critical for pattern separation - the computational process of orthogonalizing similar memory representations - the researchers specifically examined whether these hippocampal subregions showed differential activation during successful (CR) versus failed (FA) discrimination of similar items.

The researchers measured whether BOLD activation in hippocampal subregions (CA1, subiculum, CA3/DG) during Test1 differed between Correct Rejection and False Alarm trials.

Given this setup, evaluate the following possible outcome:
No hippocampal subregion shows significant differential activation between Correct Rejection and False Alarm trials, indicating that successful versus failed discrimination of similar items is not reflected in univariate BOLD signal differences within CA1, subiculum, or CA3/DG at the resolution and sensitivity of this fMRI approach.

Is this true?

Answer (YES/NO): YES